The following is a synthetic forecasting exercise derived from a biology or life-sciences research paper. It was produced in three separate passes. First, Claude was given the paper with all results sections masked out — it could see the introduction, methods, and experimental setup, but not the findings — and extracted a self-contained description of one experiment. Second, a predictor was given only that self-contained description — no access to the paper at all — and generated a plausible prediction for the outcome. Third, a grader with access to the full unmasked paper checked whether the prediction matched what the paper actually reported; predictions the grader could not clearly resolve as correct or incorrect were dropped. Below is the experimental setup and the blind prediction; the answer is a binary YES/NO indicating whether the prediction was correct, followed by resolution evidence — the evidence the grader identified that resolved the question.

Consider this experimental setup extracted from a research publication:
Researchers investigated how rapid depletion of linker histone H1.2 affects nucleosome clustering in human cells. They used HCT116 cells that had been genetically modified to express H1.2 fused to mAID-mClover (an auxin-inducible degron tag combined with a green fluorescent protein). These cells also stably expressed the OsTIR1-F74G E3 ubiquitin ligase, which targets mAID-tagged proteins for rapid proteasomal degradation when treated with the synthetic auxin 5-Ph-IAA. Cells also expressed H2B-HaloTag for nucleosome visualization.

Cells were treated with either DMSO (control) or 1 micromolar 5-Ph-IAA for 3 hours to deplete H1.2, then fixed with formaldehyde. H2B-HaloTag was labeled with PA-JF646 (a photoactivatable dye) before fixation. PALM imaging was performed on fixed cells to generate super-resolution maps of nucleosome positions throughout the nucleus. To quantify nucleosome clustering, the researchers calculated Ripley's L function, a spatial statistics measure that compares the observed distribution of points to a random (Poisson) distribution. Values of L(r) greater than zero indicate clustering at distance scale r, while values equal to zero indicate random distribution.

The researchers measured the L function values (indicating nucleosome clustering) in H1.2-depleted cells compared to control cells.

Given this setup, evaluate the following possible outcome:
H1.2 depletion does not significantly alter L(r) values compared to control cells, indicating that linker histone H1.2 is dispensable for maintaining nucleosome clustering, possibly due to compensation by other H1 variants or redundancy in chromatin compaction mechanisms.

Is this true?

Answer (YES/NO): NO